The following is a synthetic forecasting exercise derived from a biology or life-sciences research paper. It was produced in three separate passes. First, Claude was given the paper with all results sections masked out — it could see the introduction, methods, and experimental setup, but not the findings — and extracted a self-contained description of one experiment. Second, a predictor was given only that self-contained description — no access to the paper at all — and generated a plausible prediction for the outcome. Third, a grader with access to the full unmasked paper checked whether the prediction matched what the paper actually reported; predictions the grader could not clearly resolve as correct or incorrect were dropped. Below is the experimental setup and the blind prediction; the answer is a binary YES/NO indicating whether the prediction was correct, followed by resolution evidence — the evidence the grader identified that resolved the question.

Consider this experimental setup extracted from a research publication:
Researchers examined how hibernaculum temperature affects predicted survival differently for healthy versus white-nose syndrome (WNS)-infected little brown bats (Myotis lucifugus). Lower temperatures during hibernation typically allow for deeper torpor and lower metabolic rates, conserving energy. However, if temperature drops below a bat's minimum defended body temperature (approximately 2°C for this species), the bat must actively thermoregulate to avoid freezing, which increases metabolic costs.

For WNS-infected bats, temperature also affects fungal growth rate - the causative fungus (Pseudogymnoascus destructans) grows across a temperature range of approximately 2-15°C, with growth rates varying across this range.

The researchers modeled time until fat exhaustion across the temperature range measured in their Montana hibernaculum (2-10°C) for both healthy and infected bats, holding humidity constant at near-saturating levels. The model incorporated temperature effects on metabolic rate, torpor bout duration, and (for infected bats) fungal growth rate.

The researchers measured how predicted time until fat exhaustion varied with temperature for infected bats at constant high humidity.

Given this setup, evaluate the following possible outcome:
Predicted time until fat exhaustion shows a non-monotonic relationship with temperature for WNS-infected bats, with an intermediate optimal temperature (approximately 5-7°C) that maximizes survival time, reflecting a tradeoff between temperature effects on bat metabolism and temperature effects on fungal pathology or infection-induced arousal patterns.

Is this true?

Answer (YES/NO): NO